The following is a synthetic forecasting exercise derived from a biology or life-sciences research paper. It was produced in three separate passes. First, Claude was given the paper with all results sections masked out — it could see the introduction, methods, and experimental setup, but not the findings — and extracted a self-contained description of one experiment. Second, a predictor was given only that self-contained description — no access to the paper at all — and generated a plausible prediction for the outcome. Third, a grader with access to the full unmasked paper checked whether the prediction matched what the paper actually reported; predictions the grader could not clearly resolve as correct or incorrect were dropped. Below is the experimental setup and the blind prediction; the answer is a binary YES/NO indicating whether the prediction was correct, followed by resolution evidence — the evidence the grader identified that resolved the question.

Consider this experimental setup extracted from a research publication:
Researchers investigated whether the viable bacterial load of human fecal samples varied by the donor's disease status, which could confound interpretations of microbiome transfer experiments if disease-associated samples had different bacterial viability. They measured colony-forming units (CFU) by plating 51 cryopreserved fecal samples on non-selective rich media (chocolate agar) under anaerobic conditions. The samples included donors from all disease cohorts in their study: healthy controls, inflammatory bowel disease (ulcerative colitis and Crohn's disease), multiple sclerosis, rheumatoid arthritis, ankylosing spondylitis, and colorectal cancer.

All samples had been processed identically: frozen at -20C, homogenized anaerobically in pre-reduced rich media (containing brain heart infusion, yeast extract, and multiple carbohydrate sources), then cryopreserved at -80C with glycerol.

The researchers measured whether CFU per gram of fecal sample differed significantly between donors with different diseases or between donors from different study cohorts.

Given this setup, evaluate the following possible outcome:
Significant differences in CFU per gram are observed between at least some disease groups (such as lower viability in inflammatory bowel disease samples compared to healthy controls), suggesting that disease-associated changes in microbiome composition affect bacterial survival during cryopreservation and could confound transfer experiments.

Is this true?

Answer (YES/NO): NO